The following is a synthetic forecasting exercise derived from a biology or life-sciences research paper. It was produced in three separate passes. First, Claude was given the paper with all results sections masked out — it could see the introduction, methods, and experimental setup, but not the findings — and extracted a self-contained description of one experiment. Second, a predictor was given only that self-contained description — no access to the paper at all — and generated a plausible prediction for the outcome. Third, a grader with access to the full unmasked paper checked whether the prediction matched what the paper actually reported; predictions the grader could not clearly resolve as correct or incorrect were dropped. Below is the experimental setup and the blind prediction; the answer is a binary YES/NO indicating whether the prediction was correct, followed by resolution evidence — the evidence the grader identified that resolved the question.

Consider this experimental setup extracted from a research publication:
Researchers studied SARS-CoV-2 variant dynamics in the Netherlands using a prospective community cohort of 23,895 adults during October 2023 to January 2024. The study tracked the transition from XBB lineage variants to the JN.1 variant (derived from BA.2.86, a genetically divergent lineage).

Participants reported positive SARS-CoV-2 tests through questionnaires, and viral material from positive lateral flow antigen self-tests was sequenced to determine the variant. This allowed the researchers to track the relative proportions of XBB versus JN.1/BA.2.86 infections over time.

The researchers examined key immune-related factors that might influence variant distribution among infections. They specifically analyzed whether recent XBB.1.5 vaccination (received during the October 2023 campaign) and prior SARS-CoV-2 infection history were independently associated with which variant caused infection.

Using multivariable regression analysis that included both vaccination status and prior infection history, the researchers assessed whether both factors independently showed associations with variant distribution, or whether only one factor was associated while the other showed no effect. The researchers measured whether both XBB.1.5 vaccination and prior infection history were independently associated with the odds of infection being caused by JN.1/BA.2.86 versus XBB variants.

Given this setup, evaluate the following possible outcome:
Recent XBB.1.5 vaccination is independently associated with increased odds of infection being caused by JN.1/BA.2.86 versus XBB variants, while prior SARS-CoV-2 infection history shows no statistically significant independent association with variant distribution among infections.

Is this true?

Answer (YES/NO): NO